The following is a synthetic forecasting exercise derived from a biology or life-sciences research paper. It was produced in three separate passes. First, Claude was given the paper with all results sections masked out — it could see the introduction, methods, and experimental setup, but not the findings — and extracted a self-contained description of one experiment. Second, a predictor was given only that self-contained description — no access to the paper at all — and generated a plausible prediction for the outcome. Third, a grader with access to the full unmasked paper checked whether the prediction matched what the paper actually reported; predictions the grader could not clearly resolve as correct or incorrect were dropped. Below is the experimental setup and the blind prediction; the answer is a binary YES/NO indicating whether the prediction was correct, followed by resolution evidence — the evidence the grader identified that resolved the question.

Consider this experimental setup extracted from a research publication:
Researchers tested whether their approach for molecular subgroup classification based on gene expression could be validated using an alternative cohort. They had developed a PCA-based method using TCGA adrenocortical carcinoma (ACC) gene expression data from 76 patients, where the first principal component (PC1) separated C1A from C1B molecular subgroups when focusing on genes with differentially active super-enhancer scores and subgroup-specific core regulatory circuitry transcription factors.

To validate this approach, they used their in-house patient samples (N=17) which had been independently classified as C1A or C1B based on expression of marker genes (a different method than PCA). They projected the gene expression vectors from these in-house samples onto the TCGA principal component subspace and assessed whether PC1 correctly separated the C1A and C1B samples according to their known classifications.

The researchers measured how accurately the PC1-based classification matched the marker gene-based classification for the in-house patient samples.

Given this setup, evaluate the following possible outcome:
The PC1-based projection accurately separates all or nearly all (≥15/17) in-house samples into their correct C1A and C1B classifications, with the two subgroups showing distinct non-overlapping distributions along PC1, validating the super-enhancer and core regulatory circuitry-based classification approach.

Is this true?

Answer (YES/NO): YES